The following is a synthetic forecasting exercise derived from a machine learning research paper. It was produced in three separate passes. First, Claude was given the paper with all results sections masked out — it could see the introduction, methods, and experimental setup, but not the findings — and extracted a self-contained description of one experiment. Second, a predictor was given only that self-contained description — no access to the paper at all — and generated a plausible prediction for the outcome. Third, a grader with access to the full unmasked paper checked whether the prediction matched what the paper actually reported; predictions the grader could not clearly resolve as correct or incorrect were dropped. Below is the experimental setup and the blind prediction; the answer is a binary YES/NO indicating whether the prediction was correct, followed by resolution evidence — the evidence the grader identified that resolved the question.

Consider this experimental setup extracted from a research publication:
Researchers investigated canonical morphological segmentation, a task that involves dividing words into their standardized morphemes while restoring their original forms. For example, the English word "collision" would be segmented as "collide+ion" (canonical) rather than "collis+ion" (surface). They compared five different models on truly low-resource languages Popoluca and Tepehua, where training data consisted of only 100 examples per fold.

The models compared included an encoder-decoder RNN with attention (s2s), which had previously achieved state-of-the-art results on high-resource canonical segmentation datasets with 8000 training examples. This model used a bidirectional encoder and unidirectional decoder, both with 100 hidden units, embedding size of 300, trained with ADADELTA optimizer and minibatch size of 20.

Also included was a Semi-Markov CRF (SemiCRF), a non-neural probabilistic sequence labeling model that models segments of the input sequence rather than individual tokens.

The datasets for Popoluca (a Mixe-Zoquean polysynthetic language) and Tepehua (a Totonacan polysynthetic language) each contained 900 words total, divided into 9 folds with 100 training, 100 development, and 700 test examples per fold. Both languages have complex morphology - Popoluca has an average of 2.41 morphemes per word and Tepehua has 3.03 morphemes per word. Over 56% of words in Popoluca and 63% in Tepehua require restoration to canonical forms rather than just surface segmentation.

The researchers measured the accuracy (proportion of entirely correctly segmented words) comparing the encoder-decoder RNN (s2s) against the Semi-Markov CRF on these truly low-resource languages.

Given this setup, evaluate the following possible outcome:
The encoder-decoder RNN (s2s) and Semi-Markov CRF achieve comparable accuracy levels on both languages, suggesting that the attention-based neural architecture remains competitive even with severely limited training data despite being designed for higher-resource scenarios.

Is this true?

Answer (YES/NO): NO